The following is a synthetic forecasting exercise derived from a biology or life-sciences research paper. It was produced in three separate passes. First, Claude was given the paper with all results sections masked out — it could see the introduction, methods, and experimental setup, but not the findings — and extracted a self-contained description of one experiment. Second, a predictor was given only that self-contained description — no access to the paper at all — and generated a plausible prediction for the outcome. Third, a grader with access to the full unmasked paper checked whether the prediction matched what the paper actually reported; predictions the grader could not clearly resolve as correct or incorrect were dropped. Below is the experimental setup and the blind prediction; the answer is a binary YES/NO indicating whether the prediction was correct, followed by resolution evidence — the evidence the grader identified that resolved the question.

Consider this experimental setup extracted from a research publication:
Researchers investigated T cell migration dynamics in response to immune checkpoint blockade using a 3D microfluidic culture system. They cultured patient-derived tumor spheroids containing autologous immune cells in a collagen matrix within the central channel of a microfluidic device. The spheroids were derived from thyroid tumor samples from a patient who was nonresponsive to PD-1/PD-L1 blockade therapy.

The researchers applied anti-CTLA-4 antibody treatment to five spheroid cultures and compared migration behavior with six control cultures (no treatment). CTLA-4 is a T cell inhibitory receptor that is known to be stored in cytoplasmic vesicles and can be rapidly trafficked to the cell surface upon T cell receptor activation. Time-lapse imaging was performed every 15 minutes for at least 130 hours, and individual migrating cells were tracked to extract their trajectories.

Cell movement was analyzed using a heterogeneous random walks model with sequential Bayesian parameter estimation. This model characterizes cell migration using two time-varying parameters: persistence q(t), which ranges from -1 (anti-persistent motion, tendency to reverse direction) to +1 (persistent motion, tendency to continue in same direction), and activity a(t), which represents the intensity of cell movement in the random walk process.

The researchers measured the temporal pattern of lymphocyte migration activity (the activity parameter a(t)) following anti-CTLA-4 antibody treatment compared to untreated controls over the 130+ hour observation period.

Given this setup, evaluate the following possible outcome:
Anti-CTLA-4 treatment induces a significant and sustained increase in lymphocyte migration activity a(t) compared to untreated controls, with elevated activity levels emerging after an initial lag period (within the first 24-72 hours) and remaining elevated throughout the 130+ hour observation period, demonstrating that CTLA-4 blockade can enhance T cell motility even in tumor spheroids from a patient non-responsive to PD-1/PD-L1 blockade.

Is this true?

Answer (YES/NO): NO